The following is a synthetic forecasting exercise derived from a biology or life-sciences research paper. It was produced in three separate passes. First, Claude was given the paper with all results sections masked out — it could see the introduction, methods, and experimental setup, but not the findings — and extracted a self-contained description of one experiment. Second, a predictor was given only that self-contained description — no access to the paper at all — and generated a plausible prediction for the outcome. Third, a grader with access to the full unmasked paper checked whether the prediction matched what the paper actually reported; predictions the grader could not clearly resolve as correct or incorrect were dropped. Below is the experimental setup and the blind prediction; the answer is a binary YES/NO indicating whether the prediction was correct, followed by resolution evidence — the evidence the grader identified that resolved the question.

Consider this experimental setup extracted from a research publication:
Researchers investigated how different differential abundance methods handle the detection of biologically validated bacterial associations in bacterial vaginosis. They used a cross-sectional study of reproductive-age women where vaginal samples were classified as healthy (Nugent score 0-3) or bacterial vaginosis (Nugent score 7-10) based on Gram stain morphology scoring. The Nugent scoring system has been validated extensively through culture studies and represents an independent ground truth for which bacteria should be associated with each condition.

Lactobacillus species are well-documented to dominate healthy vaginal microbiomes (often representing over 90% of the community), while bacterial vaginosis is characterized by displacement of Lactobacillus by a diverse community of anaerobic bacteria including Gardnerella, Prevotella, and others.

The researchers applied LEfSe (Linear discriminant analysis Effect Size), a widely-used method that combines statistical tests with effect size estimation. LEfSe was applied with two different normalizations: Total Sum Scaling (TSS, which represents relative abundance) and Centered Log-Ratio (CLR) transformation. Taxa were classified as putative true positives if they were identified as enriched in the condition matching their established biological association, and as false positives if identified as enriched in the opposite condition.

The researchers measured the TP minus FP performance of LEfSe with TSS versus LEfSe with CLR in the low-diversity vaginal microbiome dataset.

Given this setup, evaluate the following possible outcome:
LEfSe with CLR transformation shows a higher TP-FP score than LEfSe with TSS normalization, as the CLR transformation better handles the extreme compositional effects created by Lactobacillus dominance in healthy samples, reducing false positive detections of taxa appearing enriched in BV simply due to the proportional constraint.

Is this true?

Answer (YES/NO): NO